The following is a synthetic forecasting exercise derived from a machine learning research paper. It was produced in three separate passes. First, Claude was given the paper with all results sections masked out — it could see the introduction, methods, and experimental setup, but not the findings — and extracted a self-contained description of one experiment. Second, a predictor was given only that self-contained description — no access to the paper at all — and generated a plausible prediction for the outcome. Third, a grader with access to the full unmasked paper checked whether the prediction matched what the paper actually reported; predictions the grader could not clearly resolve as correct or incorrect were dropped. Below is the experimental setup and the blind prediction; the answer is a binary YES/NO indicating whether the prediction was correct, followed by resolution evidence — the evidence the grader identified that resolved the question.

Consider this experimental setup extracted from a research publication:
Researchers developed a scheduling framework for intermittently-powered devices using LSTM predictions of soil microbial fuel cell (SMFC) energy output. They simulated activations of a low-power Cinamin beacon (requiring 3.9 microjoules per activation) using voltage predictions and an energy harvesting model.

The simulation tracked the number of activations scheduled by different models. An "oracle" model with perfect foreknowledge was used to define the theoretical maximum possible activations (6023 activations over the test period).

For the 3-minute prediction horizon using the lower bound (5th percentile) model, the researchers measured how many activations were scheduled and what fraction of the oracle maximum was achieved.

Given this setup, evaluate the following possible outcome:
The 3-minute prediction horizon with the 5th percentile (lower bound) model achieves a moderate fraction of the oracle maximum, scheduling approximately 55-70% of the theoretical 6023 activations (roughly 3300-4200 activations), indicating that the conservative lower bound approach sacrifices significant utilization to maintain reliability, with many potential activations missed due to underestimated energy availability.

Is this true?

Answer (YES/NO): NO